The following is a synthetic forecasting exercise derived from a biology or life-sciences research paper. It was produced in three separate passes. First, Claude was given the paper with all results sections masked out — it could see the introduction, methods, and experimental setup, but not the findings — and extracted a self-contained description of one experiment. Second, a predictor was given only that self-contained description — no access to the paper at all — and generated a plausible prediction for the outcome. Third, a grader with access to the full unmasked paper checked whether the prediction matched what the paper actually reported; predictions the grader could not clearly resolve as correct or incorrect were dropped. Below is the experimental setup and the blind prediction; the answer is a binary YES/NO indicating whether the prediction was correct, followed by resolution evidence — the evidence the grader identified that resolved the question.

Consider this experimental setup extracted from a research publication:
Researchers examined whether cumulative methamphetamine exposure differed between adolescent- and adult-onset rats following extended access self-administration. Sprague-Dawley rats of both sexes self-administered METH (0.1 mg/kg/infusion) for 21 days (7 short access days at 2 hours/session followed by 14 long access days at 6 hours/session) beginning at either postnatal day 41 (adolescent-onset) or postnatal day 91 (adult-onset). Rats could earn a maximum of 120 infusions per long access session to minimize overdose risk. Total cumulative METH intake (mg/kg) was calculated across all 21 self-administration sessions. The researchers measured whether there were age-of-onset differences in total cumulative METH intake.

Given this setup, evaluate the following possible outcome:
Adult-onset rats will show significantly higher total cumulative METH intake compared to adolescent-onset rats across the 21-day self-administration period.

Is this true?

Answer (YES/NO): NO